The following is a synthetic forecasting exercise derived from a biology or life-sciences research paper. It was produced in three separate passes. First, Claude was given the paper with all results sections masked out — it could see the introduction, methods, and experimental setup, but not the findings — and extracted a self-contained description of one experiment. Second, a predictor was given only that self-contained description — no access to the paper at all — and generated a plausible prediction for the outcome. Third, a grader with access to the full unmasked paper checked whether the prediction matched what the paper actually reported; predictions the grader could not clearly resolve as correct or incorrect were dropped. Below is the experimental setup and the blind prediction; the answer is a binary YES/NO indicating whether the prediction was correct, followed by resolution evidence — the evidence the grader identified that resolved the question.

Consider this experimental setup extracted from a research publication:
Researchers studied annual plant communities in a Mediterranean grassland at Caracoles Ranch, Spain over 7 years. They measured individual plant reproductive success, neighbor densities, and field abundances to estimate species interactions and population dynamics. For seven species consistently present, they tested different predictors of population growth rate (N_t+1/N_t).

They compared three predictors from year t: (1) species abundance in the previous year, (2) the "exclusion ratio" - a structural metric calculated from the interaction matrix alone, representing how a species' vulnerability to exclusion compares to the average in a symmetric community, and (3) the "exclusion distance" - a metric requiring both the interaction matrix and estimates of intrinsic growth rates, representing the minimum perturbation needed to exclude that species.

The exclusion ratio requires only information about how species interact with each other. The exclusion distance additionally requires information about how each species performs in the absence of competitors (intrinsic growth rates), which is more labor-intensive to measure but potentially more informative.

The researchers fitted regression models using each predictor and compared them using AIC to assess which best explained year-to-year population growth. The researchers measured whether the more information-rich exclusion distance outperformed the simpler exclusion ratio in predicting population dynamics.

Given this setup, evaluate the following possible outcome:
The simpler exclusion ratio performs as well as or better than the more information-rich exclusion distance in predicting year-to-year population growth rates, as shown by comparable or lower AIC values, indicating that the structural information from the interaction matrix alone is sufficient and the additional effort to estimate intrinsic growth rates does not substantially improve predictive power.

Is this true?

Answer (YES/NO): YES